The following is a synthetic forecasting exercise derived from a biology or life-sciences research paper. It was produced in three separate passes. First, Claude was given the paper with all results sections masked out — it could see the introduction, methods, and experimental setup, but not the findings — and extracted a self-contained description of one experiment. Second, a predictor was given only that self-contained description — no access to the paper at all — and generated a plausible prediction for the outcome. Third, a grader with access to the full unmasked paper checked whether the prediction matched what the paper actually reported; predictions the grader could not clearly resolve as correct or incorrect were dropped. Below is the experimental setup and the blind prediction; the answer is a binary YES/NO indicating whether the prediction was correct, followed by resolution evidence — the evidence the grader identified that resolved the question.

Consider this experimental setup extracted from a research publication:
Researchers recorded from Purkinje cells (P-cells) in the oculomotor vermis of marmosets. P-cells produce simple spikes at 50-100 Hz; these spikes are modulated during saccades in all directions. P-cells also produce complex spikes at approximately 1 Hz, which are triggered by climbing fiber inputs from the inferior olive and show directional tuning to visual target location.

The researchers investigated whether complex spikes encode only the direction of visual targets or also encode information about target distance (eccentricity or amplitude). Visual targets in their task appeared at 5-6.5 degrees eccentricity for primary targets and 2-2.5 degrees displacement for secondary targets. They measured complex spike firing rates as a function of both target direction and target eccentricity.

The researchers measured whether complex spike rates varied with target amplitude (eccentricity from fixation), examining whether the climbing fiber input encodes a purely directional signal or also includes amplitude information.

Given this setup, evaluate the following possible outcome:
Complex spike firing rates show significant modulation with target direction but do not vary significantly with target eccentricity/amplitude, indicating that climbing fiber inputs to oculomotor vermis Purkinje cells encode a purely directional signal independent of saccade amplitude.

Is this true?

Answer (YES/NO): NO